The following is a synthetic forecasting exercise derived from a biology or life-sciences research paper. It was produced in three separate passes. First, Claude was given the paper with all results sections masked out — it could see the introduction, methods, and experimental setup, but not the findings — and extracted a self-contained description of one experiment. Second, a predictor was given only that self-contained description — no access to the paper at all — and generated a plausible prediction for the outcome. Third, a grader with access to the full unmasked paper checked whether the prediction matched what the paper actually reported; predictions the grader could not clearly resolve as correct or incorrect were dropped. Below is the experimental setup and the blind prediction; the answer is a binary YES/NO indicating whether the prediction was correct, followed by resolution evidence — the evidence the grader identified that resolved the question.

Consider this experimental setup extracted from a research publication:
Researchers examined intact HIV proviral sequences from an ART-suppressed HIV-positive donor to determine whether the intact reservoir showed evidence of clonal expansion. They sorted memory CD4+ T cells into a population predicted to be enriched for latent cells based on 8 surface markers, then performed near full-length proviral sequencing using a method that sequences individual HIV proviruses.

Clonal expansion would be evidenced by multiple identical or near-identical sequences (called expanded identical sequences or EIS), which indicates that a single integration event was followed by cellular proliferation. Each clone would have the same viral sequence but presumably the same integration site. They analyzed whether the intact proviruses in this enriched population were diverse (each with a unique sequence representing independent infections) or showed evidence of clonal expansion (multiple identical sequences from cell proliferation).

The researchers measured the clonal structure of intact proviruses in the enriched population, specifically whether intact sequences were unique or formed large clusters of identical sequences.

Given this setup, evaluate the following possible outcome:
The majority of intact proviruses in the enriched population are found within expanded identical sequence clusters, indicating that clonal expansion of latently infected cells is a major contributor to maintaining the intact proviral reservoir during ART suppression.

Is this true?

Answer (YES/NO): YES